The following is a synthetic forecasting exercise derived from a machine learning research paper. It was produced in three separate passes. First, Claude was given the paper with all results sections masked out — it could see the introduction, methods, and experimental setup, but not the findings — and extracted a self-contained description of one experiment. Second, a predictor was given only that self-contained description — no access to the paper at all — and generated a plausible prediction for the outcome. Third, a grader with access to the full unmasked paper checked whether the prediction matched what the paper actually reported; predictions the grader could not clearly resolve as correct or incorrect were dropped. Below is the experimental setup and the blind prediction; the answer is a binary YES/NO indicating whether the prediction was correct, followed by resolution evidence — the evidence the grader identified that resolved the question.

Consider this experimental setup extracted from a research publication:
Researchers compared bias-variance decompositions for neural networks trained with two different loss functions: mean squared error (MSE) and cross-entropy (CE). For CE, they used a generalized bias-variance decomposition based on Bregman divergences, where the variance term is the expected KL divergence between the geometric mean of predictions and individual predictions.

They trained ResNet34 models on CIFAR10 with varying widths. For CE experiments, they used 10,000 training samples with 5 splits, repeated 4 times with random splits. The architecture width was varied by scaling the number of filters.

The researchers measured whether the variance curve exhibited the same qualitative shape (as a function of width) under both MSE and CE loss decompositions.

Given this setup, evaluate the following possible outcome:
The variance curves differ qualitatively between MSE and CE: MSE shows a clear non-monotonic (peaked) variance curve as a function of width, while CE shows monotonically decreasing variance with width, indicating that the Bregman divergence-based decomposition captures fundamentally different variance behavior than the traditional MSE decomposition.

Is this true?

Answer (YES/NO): NO